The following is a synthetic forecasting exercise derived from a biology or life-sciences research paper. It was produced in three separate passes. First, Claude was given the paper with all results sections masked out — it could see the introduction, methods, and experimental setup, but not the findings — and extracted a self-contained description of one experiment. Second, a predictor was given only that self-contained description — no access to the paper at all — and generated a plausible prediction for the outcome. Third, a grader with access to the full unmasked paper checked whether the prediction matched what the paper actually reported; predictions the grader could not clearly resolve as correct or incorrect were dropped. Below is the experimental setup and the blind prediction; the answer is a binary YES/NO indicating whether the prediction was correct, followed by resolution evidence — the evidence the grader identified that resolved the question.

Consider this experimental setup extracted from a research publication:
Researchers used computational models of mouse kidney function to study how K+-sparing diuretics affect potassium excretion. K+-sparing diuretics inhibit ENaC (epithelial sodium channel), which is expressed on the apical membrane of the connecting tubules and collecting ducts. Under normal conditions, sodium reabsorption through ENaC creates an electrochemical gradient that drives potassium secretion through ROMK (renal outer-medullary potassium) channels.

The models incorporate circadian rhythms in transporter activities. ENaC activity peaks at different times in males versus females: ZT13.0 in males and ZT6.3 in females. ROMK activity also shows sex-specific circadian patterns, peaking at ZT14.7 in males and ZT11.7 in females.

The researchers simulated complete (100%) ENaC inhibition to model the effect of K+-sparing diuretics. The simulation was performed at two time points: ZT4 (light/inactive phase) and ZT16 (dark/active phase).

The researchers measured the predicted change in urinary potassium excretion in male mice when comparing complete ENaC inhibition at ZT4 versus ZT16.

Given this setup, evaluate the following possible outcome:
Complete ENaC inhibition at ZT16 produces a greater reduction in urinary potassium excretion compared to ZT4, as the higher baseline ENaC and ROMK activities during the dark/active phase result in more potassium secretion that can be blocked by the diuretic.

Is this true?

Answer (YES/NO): NO